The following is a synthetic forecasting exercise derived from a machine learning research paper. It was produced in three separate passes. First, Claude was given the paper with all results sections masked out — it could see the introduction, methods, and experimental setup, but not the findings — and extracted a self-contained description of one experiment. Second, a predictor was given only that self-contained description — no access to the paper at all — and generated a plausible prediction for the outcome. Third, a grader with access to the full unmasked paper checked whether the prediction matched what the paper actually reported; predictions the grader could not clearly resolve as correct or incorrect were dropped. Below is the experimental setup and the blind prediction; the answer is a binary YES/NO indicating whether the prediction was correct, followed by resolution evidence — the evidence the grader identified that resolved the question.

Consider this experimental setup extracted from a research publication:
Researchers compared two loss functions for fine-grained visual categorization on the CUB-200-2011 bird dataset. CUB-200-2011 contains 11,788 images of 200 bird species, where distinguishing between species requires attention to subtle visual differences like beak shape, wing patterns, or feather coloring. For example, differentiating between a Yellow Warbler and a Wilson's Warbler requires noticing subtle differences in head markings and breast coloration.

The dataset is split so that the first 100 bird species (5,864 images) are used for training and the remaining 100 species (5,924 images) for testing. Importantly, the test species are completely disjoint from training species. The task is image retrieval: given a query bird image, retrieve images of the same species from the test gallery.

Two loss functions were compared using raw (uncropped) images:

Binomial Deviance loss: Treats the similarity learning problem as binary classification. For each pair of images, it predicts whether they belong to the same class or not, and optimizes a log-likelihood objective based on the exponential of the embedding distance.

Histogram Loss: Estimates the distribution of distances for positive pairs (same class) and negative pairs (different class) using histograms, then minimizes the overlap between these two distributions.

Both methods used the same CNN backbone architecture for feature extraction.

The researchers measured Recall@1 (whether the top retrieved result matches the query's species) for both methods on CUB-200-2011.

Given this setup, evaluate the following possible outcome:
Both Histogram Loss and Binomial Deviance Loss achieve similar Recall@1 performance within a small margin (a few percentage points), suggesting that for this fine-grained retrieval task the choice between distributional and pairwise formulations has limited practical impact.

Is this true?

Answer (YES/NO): NO